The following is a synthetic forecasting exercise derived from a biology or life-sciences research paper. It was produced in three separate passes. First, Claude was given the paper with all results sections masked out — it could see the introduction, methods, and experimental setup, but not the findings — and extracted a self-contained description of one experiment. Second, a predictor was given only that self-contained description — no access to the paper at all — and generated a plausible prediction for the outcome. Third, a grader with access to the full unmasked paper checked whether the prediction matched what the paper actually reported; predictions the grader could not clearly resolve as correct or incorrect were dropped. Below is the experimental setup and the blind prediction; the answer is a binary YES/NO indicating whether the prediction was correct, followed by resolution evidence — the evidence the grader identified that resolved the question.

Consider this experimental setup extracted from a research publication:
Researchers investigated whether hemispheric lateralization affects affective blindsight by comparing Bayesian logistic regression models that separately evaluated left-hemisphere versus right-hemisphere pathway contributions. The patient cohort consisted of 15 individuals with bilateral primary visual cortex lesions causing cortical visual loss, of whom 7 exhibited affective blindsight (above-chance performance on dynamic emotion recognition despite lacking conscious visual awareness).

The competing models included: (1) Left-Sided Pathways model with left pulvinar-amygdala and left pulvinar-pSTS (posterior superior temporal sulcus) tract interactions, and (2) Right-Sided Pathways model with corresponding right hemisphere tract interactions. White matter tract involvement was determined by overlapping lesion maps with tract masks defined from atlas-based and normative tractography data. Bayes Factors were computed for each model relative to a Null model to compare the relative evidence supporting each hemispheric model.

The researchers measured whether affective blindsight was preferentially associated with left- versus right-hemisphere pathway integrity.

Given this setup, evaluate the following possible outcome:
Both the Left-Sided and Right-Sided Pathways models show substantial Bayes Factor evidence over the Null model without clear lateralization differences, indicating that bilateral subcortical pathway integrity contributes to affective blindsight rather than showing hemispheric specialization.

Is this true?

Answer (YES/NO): NO